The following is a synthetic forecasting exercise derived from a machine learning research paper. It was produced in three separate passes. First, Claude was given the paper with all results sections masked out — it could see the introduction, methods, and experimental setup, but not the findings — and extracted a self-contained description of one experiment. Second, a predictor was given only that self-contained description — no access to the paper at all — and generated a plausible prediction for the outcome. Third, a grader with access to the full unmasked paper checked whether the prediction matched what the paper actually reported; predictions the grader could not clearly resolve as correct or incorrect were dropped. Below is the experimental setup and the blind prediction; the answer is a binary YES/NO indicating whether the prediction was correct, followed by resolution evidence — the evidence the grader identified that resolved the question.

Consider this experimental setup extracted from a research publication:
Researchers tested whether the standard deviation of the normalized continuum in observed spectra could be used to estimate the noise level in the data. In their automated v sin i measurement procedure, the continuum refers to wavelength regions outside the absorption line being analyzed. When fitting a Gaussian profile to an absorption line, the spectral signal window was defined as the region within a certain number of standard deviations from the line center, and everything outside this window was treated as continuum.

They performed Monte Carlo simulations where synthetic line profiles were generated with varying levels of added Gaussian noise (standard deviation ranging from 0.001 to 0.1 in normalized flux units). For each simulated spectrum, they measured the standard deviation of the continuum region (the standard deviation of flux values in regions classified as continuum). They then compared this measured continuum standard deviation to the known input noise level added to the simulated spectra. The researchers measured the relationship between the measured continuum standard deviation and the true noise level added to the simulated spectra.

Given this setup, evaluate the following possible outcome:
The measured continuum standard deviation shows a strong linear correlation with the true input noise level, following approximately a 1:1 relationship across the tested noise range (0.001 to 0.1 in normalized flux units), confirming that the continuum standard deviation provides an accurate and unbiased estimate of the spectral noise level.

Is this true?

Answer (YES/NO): YES